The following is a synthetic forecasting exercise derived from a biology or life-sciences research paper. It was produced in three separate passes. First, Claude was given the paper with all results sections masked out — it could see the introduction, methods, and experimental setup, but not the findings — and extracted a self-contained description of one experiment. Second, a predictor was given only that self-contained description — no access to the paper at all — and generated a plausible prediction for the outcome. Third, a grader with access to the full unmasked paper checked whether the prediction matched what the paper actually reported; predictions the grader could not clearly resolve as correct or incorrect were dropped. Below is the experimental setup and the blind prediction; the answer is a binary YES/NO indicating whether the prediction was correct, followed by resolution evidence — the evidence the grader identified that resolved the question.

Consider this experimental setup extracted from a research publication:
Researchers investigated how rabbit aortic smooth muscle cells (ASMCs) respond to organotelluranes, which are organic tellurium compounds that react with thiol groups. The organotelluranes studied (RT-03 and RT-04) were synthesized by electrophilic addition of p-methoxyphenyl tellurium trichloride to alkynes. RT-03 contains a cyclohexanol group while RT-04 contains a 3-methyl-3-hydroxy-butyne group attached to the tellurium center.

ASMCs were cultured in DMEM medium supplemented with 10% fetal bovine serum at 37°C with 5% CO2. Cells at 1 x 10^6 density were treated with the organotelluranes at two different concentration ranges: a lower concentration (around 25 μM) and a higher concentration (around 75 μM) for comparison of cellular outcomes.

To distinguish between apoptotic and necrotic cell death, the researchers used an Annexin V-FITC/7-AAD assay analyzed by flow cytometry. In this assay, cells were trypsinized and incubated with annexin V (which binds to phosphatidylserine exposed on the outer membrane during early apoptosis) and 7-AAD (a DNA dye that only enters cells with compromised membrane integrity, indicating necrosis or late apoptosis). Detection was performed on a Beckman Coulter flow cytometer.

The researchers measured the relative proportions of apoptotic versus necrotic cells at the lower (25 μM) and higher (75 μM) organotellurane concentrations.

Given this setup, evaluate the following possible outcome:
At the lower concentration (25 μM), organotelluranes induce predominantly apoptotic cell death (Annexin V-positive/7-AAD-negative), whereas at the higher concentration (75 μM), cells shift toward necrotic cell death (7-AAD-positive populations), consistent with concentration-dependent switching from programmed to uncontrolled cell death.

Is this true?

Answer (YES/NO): YES